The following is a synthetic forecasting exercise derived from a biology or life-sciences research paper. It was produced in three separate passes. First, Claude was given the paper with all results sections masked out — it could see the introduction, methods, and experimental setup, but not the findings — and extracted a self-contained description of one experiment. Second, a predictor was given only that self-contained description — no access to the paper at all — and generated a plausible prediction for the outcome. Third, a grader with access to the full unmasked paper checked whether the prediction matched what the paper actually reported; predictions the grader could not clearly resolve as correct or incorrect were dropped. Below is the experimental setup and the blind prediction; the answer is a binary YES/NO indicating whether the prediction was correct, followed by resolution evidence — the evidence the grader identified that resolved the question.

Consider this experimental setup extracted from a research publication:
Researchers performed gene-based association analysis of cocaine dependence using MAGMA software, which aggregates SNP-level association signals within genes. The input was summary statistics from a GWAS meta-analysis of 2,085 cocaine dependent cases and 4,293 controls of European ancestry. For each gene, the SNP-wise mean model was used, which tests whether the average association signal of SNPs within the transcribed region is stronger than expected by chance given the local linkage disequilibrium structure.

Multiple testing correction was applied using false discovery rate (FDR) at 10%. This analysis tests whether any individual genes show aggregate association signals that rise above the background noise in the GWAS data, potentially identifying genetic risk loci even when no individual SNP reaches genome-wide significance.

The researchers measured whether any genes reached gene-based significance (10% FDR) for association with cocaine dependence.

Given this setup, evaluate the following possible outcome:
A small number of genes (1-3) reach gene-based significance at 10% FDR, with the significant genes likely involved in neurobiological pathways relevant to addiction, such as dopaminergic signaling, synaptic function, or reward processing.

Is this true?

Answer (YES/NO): NO